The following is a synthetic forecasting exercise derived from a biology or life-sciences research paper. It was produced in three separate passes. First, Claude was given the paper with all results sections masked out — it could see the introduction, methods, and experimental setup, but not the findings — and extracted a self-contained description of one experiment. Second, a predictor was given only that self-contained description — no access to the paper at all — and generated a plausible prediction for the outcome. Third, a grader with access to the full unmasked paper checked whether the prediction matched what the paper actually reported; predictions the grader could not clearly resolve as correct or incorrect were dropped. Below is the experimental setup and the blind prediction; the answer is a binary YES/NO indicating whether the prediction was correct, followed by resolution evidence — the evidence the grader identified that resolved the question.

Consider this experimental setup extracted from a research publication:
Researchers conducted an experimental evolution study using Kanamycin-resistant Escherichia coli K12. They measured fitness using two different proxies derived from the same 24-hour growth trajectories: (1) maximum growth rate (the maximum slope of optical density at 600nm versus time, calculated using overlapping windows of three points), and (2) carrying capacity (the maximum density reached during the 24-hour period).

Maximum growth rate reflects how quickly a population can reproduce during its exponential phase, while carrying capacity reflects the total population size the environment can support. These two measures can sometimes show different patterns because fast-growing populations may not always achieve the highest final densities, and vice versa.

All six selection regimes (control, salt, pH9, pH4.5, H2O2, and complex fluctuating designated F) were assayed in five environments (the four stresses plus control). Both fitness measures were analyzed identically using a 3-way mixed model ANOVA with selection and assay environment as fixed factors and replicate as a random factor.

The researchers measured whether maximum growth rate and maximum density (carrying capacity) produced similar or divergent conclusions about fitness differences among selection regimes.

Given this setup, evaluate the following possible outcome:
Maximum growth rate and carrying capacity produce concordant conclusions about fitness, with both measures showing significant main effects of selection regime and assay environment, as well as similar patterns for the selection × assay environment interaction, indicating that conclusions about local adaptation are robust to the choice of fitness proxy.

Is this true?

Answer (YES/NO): NO